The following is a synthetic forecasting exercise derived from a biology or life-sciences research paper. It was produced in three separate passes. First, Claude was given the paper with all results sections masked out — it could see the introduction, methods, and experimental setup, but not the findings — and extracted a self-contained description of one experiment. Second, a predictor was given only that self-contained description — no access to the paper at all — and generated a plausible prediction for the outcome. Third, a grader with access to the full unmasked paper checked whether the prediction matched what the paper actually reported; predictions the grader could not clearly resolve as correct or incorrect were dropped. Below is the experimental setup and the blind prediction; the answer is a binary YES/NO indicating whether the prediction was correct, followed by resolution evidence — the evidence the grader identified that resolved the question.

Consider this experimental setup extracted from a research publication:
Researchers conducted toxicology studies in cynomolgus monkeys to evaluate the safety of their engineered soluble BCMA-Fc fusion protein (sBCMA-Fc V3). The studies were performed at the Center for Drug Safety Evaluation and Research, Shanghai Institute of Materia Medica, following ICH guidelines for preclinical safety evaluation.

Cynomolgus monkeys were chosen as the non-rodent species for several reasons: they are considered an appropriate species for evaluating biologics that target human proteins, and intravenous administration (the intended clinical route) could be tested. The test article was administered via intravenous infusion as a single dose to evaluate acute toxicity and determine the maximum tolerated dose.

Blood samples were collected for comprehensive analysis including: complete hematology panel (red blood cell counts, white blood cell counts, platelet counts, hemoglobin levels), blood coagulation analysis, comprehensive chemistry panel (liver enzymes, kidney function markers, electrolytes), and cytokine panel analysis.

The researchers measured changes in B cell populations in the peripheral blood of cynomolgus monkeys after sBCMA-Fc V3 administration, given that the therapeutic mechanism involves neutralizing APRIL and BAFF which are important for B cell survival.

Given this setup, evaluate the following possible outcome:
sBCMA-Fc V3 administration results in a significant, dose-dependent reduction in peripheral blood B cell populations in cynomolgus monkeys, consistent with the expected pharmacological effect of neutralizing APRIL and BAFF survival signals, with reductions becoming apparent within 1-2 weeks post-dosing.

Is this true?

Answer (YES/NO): NO